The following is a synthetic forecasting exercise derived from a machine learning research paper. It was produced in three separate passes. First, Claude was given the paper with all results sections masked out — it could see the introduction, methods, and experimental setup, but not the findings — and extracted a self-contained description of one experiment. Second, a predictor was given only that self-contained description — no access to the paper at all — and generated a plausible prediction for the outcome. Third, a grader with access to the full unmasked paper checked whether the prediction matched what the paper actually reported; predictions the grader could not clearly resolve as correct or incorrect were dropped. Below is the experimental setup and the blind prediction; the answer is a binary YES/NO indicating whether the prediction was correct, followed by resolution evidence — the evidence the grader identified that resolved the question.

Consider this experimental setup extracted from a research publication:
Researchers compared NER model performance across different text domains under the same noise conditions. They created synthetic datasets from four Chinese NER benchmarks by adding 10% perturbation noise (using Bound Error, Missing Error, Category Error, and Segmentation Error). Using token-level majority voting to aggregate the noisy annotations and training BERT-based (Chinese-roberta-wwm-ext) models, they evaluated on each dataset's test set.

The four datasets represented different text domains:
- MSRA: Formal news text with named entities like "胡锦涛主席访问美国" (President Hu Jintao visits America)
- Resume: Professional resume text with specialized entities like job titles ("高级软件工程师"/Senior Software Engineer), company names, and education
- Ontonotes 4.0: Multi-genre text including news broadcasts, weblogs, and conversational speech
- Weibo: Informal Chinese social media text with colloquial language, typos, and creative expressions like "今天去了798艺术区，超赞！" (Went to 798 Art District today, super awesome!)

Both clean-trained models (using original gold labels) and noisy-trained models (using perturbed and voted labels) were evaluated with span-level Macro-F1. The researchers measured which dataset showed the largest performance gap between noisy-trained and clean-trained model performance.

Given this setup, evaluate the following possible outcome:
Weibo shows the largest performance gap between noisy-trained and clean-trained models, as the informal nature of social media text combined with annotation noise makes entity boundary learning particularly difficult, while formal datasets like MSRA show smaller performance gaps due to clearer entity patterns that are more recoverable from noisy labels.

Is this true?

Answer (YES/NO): YES